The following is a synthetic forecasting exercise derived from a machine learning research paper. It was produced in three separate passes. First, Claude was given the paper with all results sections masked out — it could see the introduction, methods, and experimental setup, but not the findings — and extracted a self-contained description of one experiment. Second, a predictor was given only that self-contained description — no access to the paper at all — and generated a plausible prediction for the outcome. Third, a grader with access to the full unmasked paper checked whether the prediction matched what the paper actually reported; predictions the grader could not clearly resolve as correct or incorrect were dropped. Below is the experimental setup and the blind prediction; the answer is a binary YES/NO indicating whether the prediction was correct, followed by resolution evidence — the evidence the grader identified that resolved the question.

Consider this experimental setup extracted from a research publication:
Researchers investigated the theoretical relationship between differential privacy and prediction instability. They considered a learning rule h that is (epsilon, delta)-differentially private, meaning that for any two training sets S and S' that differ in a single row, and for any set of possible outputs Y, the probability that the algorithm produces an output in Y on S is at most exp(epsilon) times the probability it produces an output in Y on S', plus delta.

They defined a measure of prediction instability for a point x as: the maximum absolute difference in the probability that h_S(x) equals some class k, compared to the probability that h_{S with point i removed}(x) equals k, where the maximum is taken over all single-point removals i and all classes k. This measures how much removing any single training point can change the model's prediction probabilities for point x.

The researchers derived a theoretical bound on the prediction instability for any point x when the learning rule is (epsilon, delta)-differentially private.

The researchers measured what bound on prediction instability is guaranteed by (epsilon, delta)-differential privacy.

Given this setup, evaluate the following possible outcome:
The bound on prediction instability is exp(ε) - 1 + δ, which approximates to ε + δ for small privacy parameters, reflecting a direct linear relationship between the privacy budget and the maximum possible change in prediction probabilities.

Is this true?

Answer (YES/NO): YES